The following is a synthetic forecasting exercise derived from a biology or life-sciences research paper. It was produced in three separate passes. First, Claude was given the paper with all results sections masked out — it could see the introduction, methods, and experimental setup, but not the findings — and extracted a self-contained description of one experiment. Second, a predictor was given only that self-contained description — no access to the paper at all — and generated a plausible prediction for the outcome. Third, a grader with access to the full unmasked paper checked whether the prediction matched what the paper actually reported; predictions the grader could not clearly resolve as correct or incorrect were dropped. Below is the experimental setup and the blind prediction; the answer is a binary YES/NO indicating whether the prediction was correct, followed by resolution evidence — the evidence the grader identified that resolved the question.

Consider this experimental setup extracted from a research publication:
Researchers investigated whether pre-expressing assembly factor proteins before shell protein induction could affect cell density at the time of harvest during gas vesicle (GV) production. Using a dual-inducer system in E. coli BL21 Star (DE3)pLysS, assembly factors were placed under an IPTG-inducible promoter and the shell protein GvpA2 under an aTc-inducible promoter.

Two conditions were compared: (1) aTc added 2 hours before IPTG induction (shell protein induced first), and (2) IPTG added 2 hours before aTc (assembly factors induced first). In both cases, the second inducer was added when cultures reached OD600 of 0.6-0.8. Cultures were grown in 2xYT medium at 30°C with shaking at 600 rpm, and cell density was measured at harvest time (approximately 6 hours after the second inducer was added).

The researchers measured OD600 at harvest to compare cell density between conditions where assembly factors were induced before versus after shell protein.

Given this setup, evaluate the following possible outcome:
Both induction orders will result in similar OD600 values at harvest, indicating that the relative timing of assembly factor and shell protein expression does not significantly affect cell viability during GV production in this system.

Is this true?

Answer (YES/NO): NO